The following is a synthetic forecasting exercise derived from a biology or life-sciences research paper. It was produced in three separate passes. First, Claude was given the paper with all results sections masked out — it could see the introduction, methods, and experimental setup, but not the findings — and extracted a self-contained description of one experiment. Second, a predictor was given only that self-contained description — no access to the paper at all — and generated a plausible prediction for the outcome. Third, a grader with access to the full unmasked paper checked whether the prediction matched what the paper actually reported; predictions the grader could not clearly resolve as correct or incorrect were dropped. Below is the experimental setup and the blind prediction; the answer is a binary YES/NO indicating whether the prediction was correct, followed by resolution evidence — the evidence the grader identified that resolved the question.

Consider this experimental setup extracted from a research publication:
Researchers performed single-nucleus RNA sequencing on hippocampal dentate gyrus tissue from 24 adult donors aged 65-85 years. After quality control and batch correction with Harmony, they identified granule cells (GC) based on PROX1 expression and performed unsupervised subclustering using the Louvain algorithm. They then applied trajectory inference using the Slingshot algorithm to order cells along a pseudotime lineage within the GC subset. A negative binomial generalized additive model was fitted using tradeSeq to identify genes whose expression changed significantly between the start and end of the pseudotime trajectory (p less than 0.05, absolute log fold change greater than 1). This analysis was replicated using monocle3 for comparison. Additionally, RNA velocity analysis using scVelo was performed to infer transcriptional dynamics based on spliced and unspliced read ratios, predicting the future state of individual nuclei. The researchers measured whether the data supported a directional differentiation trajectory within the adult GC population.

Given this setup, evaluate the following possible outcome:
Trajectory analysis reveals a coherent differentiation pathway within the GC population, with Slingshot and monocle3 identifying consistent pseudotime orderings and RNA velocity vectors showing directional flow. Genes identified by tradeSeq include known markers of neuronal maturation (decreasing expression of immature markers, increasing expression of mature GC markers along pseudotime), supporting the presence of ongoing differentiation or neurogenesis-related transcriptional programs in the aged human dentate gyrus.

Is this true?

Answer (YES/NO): YES